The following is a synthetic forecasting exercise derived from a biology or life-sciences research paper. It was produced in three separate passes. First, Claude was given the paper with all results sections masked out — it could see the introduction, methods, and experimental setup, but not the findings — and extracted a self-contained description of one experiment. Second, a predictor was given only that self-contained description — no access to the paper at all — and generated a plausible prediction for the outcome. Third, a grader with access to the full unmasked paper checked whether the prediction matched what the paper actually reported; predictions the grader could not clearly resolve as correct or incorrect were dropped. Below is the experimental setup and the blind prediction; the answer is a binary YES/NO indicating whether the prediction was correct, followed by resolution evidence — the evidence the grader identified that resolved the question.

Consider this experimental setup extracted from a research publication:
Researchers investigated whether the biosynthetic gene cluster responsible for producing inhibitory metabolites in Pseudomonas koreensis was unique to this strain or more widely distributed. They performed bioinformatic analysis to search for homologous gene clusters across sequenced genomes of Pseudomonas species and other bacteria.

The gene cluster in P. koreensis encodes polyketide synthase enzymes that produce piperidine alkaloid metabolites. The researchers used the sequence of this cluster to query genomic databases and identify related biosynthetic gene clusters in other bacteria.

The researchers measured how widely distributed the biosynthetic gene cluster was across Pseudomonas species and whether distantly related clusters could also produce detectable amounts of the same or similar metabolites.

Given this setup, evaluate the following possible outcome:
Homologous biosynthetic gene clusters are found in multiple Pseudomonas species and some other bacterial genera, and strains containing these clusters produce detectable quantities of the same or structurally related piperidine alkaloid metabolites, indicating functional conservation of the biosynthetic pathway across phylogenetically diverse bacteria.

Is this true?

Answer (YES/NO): YES